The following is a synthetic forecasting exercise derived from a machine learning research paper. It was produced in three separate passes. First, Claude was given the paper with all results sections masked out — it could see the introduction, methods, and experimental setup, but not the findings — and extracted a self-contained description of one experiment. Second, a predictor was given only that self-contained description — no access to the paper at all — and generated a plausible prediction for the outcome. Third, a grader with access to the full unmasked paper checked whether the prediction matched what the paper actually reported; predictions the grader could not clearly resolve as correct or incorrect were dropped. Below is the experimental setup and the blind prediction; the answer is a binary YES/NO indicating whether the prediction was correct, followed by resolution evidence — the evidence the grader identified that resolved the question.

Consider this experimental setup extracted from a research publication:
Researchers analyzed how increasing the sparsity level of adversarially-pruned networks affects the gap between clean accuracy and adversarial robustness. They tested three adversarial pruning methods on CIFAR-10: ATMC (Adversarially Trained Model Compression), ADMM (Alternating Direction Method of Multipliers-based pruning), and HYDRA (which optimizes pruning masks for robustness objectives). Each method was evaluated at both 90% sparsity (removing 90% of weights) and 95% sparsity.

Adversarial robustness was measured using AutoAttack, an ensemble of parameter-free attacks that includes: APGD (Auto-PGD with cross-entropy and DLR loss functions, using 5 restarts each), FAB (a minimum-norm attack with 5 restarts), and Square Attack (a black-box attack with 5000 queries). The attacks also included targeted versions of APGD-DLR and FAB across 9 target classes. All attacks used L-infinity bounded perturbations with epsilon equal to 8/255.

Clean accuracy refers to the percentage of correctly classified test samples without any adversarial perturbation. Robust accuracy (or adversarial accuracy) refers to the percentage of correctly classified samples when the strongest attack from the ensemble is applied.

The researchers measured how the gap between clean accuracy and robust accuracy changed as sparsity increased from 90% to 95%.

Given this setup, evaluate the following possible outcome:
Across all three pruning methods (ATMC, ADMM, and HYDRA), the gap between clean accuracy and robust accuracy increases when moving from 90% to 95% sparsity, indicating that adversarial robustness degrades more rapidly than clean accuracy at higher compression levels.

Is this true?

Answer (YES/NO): NO